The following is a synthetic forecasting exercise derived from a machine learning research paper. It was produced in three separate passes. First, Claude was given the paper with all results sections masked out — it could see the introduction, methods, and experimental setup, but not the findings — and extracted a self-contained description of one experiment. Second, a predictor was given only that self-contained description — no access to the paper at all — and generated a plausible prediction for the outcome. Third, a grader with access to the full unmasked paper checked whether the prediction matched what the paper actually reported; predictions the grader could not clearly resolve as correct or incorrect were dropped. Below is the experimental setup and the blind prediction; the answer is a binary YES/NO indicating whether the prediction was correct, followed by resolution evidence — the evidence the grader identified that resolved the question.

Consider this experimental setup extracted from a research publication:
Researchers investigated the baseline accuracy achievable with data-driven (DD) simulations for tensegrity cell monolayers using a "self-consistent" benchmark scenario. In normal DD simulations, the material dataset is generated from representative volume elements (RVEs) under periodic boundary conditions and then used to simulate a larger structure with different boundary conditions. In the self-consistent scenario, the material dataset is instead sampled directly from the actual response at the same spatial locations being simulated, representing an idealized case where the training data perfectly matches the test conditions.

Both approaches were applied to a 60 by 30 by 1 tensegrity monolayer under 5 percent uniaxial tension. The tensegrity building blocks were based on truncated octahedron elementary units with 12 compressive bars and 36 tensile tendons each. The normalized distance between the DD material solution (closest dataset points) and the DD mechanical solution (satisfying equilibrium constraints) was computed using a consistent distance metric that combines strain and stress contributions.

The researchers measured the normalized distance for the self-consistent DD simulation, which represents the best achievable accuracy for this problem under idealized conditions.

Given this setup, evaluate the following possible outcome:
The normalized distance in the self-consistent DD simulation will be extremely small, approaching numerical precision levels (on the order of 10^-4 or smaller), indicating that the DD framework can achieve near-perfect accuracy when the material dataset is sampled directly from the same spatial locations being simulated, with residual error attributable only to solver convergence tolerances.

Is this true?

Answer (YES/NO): NO